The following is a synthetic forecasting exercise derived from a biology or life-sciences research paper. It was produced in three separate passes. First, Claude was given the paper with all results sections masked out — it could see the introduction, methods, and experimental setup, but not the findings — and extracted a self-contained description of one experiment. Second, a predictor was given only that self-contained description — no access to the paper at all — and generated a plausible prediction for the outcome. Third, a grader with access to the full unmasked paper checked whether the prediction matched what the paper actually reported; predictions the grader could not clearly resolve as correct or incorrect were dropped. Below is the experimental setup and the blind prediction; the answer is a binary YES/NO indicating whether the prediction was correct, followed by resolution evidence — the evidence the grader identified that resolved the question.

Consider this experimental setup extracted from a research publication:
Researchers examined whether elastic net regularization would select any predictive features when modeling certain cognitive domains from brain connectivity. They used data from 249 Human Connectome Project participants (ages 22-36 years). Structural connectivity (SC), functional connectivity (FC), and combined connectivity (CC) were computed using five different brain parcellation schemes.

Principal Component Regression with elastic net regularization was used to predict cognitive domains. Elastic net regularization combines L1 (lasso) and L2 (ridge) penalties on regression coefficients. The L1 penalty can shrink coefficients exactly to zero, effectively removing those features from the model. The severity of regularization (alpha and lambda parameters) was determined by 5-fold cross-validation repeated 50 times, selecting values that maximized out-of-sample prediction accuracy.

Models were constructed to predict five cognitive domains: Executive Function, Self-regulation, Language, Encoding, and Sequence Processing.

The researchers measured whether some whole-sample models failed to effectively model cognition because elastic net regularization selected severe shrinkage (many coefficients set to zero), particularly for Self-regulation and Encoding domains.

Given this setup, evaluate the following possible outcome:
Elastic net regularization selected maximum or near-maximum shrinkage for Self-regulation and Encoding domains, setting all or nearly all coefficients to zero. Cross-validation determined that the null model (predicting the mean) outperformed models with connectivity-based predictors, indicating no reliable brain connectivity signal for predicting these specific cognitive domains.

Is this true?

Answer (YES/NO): NO